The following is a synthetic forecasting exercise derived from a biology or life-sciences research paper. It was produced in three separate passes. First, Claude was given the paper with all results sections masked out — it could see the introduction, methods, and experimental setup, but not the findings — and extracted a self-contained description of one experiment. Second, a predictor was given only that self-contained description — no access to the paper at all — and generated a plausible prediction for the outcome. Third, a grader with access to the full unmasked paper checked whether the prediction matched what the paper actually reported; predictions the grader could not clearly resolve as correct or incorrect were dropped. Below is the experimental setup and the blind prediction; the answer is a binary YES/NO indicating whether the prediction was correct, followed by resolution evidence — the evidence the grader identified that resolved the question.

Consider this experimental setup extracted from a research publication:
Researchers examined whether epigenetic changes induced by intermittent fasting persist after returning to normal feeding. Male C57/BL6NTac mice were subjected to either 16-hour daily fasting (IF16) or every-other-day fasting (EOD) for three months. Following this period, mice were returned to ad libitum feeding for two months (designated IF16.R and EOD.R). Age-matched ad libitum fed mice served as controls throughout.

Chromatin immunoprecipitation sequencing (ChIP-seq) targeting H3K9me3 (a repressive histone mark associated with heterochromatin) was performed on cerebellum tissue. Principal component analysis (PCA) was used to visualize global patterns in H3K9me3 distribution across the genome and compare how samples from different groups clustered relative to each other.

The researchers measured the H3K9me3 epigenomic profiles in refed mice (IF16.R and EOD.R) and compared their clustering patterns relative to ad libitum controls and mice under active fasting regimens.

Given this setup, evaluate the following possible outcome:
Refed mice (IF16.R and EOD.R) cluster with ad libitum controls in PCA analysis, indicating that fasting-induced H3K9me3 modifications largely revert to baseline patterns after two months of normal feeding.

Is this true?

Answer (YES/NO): NO